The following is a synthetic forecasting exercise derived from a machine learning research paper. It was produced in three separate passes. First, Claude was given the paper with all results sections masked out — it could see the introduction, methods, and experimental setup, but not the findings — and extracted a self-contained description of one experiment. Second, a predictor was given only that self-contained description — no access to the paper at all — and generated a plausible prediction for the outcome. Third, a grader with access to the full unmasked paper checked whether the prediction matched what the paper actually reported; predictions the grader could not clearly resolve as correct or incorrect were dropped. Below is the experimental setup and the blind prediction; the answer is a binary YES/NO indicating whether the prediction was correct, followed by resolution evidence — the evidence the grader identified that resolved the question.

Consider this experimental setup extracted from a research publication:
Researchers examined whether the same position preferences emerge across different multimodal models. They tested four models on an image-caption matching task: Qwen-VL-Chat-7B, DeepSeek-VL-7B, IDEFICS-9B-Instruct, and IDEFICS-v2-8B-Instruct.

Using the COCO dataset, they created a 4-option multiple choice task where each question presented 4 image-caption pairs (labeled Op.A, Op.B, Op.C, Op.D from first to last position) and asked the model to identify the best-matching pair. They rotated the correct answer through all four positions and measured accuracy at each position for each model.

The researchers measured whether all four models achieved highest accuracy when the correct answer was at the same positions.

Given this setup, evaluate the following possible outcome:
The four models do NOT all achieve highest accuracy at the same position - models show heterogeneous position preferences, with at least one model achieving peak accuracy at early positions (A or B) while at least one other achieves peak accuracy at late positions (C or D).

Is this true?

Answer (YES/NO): NO